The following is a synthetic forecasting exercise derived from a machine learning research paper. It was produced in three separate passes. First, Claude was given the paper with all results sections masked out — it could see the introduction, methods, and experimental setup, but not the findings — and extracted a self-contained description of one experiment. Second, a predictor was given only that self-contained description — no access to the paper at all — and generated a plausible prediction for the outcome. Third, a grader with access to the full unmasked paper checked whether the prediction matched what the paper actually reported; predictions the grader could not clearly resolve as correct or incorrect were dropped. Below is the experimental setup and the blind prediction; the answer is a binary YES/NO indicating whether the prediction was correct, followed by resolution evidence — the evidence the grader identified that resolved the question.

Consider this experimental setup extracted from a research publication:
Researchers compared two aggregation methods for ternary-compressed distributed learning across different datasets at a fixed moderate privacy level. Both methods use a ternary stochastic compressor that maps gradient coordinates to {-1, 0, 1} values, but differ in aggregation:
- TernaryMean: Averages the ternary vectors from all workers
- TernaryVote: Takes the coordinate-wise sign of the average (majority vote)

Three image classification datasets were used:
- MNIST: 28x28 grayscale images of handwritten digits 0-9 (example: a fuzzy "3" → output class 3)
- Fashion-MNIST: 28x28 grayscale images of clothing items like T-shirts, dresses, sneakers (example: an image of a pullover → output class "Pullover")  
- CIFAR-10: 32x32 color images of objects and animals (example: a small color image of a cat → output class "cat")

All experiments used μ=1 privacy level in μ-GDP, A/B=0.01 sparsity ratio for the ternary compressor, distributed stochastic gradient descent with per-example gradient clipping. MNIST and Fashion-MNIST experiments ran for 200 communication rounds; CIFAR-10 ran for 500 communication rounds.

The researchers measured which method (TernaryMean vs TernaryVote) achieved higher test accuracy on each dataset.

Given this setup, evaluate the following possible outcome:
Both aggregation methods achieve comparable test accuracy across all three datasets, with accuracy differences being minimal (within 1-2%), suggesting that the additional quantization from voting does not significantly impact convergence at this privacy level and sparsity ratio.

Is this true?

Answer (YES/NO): YES